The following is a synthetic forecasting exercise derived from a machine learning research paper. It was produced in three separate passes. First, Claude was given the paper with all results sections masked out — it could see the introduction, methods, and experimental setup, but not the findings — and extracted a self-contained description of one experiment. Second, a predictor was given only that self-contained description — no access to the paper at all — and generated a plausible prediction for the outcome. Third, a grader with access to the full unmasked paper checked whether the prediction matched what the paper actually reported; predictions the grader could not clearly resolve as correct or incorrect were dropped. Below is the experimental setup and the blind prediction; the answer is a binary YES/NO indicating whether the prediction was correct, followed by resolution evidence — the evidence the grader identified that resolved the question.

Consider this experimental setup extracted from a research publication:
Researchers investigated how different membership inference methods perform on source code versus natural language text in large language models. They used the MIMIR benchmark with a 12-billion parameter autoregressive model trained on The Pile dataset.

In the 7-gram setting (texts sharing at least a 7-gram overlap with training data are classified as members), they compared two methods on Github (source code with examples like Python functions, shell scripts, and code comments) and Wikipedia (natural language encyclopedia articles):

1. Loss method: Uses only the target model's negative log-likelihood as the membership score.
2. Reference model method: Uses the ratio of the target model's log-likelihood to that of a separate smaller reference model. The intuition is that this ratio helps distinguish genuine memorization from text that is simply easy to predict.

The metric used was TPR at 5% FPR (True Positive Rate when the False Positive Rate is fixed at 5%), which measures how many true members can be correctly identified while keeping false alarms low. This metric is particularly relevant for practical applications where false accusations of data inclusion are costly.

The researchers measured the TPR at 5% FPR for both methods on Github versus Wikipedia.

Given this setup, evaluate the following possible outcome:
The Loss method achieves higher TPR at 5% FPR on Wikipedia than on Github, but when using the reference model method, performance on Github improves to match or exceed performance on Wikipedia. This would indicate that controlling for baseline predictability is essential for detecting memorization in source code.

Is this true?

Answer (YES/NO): NO